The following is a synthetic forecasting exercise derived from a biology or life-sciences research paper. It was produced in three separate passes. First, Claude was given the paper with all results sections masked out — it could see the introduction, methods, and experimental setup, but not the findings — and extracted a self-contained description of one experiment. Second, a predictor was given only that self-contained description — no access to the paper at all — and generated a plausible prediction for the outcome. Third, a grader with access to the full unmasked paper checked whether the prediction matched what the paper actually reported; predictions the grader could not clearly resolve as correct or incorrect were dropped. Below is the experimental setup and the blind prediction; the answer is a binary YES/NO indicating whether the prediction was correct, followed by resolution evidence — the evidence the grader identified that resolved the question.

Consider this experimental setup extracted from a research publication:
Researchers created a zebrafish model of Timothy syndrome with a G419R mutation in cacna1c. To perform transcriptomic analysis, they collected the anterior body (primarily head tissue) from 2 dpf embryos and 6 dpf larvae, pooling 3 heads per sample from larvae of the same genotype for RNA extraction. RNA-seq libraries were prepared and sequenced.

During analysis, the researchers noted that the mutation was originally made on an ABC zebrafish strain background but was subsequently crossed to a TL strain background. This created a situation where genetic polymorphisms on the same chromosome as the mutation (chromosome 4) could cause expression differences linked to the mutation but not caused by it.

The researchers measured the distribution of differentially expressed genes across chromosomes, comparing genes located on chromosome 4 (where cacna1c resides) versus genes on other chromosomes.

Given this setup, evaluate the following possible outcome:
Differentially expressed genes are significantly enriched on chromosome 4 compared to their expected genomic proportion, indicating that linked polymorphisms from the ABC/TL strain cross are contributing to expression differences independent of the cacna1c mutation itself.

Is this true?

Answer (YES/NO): YES